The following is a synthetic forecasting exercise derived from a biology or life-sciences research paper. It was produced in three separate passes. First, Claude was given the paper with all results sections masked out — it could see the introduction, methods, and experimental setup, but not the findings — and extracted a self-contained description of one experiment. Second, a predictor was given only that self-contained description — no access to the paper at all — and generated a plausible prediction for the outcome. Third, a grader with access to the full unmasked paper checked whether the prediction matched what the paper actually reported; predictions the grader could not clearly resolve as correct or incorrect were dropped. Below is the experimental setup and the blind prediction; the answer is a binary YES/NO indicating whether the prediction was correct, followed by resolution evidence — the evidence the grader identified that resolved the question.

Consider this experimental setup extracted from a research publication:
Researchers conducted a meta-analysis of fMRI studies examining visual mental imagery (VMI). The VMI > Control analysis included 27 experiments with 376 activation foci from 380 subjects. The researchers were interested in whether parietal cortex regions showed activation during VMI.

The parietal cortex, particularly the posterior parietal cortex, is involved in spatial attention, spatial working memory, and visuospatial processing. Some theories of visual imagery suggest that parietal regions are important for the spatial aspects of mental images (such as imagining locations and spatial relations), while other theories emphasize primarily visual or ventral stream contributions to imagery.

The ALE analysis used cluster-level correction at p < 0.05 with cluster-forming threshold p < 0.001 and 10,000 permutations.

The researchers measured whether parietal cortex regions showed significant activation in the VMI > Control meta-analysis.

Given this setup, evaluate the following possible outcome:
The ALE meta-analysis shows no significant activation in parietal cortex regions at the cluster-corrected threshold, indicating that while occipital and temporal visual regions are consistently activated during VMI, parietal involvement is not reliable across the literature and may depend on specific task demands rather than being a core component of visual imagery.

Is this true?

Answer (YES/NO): NO